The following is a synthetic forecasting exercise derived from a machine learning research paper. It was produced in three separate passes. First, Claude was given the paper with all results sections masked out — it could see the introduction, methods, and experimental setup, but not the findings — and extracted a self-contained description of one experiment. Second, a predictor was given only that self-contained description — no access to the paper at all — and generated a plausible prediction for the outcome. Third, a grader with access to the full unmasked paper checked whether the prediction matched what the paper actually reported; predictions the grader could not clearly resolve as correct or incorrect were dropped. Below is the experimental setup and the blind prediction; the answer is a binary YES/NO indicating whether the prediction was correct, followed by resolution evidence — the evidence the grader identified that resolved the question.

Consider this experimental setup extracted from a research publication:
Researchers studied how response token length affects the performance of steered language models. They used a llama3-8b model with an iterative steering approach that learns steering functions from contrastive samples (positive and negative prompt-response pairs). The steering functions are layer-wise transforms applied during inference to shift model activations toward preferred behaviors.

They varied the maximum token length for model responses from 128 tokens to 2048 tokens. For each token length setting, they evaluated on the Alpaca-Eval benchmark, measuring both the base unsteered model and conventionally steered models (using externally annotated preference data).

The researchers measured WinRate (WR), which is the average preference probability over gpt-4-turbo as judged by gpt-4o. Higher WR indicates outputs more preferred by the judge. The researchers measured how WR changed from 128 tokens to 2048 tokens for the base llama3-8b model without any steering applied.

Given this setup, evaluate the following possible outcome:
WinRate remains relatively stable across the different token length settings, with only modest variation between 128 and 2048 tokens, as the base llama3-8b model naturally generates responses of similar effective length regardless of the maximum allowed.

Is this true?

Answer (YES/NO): NO